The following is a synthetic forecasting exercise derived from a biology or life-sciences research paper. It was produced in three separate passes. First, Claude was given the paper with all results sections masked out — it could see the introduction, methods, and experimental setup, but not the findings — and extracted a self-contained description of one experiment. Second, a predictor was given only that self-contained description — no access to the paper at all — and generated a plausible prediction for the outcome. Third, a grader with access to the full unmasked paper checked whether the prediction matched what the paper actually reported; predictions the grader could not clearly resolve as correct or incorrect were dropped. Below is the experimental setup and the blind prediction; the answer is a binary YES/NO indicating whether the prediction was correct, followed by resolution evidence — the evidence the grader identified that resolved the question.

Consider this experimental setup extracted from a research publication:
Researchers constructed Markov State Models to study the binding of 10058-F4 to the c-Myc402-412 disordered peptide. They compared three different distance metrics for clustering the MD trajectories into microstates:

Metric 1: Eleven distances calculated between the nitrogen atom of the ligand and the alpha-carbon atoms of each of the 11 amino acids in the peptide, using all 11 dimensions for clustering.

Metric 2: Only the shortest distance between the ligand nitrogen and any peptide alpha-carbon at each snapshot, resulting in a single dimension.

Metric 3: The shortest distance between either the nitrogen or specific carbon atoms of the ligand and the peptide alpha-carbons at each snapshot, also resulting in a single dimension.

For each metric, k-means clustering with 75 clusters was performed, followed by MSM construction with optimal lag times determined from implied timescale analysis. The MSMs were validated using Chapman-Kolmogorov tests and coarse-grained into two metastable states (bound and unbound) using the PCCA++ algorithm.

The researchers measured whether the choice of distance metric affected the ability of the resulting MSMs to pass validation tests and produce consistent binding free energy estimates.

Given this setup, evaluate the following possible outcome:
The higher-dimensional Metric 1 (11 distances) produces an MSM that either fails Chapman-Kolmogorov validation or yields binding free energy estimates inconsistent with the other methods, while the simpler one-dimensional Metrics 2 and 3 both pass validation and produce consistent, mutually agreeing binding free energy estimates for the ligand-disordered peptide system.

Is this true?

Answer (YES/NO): NO